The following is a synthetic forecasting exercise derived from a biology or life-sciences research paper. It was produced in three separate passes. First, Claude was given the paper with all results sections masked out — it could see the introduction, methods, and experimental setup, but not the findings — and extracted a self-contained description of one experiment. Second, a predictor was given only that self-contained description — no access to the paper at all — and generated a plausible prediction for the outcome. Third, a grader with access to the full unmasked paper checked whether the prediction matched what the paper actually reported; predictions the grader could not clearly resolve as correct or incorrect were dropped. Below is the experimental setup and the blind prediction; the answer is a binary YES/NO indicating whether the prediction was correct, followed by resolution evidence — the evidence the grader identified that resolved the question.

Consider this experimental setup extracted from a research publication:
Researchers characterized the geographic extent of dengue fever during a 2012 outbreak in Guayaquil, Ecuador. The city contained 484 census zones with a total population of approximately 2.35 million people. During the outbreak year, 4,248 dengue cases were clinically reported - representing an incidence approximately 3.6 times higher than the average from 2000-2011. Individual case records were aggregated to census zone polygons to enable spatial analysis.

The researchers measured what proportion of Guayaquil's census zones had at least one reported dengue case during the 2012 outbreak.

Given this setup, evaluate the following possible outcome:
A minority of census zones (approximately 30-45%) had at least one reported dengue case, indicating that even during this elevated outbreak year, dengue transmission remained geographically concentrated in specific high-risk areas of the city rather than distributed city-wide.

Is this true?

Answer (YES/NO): NO